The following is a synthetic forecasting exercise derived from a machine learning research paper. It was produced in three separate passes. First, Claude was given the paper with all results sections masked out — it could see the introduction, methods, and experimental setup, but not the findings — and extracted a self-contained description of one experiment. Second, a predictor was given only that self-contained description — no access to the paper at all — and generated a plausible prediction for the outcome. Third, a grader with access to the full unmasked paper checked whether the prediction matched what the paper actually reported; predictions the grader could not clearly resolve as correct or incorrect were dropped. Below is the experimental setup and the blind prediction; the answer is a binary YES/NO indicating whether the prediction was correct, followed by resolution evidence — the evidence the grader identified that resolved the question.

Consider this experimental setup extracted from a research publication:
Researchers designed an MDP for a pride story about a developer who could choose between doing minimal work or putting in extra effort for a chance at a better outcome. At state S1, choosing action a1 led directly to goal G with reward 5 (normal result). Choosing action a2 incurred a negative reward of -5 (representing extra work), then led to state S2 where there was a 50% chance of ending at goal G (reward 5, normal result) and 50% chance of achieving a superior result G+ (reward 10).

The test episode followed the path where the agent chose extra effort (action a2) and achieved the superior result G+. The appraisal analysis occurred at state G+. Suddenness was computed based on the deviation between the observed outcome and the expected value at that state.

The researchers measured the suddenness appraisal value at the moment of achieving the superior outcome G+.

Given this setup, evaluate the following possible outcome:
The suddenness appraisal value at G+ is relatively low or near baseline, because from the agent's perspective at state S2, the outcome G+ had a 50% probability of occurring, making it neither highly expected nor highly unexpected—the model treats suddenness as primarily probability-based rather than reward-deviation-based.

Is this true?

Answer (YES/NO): NO